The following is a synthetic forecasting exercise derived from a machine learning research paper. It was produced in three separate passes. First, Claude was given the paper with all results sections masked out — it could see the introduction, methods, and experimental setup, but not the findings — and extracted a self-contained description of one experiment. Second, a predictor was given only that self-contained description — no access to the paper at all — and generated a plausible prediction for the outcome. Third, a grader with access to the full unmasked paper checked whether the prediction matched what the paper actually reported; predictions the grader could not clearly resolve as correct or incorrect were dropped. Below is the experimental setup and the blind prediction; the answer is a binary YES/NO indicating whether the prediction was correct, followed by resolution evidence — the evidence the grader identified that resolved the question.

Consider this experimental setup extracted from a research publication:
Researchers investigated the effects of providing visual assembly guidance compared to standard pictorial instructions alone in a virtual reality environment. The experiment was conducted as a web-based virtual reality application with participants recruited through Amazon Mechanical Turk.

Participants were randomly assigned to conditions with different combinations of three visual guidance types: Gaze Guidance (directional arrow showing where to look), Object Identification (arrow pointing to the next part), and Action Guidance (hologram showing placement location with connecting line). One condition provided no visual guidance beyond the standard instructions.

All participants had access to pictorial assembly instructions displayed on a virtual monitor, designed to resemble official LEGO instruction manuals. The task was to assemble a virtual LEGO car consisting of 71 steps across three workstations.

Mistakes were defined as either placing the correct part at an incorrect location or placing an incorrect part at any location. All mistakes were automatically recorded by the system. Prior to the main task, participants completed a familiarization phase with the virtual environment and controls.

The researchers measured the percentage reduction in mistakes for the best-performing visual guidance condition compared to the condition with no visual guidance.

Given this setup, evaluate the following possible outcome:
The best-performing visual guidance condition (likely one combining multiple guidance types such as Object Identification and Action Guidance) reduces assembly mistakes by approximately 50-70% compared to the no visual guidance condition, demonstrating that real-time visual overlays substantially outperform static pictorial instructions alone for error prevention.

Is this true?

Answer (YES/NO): YES